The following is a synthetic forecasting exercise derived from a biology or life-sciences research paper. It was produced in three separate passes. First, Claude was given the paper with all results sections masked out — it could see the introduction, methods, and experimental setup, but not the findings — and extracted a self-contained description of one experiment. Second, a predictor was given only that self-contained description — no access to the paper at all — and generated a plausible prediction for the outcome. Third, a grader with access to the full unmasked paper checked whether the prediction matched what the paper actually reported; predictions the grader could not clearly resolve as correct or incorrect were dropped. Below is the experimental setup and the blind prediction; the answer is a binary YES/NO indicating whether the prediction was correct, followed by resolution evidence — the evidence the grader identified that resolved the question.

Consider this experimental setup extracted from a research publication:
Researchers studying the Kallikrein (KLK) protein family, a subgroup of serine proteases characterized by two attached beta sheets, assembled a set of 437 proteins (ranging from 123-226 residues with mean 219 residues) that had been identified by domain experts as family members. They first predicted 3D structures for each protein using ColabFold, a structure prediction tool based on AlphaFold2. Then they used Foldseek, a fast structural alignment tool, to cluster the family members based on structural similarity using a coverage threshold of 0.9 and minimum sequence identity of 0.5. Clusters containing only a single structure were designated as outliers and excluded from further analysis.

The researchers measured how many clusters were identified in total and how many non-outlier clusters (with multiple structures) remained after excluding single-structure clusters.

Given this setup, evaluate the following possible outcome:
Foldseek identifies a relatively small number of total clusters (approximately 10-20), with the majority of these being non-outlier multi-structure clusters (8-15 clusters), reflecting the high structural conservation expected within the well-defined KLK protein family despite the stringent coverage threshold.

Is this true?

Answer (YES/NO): NO